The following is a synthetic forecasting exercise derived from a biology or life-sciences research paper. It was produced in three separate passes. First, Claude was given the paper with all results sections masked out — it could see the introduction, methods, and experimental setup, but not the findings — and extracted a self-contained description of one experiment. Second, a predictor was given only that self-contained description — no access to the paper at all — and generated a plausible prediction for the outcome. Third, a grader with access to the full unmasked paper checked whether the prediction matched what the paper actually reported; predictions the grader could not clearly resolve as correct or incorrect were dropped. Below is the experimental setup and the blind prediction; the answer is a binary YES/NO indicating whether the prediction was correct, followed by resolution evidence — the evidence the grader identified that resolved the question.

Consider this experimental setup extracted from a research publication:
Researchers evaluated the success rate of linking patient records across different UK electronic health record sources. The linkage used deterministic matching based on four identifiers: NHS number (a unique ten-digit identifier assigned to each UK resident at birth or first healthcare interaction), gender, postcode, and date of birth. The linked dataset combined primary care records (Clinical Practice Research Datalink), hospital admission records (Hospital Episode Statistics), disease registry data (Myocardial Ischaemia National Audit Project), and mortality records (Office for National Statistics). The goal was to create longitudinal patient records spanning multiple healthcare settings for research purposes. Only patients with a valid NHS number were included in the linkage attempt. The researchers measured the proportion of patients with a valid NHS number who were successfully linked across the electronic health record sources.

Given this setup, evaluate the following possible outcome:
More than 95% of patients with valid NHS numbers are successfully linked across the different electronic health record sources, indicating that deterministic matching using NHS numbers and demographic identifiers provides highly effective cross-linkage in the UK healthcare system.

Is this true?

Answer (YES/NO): YES